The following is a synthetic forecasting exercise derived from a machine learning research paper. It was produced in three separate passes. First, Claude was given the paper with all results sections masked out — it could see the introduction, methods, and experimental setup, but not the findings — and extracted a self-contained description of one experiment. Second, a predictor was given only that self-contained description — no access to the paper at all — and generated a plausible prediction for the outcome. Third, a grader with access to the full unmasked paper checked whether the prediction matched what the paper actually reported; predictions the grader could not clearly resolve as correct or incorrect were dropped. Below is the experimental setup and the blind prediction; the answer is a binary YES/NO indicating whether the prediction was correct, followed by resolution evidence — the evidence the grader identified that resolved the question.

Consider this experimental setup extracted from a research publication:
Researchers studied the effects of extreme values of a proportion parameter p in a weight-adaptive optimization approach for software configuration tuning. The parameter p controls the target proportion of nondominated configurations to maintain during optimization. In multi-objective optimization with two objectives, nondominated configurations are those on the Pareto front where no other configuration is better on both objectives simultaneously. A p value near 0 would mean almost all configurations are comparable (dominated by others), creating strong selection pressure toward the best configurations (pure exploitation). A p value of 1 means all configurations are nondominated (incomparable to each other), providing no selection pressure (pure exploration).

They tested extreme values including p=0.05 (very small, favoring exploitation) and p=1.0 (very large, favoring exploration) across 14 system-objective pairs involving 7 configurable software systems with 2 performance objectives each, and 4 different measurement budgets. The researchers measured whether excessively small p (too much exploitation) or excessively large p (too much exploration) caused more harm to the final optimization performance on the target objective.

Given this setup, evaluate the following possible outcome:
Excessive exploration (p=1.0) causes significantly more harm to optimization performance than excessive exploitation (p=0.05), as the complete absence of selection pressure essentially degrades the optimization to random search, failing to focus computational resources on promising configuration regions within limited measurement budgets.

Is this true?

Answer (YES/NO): YES